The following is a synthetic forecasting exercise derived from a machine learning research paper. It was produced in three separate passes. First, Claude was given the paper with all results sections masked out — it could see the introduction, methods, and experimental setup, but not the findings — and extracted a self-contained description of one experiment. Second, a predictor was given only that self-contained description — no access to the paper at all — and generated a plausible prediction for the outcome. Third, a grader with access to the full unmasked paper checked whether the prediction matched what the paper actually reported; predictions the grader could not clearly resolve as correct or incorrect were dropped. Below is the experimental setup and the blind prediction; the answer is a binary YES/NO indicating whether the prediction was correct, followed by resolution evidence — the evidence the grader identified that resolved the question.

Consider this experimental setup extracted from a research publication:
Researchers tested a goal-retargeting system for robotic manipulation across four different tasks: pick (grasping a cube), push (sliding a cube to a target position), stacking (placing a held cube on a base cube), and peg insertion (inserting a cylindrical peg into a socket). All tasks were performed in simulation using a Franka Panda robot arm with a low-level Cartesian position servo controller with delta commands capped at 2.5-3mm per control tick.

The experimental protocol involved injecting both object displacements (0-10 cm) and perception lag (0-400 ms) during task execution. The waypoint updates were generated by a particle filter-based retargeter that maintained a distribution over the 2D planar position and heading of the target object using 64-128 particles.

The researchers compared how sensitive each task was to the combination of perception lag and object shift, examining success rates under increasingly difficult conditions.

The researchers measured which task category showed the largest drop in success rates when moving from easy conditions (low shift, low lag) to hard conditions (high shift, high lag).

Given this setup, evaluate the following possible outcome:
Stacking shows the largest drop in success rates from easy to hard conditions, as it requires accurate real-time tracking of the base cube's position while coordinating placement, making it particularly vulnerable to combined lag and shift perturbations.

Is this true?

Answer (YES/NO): YES